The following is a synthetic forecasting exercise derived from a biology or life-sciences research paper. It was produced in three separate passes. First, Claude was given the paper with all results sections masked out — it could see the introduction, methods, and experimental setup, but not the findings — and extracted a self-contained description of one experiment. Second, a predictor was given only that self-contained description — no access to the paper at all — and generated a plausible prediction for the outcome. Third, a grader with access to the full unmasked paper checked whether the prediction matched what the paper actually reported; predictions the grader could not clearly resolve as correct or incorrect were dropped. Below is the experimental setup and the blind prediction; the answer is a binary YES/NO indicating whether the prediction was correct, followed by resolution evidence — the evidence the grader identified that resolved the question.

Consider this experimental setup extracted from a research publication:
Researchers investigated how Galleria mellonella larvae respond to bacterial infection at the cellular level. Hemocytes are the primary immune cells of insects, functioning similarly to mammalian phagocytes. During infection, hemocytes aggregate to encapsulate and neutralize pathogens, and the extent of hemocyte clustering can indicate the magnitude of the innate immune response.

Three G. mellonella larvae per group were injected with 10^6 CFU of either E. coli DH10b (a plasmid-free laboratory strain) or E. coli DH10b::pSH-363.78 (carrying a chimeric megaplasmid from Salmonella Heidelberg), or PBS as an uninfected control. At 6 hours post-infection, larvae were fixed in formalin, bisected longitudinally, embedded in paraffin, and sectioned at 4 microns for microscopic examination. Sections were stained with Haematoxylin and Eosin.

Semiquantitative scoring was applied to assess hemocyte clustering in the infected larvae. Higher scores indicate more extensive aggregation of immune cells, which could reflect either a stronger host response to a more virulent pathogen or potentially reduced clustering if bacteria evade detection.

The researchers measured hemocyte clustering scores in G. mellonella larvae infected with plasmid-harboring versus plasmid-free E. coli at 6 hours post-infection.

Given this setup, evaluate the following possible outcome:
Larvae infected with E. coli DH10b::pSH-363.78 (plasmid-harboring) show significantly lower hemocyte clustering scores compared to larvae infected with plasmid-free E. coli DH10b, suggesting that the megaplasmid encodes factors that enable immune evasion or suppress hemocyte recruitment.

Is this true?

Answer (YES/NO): NO